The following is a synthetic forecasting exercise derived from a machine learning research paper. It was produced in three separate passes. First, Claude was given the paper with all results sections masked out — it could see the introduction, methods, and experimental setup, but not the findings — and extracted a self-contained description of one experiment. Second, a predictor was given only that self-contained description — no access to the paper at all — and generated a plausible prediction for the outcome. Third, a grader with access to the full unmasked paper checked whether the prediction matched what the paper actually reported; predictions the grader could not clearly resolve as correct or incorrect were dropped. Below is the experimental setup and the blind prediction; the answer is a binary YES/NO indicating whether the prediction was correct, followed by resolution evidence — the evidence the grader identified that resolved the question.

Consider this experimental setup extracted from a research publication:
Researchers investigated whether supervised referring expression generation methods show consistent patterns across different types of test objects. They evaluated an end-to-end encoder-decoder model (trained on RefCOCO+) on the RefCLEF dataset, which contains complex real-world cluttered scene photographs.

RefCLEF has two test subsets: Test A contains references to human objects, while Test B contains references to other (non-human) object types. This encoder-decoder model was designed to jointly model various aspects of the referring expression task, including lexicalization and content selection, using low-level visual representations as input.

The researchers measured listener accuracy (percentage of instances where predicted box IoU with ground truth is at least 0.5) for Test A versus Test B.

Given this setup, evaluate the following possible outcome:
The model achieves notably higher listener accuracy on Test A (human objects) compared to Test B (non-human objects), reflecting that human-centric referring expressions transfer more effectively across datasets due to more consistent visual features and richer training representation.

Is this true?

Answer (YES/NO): NO